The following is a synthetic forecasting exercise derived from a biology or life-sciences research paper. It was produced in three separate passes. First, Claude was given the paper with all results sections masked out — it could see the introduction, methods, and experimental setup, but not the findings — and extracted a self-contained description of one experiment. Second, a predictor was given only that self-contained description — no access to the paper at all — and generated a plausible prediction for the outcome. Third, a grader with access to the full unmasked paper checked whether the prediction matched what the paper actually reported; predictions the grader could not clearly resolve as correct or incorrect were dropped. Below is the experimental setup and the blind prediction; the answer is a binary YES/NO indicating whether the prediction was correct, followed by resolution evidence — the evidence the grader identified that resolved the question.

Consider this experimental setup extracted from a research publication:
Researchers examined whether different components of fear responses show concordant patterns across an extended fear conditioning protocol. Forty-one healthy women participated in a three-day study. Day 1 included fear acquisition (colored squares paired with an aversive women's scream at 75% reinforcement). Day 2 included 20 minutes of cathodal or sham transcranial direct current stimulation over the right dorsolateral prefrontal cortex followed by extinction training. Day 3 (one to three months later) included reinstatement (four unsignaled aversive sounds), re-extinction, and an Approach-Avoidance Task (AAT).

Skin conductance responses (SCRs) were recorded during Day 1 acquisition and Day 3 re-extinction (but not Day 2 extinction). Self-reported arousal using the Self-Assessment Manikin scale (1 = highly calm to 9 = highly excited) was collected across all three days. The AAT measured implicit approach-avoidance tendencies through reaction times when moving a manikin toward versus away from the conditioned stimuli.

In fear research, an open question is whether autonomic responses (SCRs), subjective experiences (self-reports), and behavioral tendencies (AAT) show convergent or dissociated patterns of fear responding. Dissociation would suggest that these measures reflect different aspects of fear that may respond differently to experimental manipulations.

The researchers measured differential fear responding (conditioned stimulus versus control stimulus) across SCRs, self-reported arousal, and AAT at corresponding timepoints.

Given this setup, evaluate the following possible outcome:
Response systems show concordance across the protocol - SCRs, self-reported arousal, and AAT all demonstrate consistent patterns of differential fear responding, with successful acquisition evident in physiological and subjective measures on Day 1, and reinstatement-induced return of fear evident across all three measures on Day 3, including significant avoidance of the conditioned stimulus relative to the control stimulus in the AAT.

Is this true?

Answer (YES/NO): NO